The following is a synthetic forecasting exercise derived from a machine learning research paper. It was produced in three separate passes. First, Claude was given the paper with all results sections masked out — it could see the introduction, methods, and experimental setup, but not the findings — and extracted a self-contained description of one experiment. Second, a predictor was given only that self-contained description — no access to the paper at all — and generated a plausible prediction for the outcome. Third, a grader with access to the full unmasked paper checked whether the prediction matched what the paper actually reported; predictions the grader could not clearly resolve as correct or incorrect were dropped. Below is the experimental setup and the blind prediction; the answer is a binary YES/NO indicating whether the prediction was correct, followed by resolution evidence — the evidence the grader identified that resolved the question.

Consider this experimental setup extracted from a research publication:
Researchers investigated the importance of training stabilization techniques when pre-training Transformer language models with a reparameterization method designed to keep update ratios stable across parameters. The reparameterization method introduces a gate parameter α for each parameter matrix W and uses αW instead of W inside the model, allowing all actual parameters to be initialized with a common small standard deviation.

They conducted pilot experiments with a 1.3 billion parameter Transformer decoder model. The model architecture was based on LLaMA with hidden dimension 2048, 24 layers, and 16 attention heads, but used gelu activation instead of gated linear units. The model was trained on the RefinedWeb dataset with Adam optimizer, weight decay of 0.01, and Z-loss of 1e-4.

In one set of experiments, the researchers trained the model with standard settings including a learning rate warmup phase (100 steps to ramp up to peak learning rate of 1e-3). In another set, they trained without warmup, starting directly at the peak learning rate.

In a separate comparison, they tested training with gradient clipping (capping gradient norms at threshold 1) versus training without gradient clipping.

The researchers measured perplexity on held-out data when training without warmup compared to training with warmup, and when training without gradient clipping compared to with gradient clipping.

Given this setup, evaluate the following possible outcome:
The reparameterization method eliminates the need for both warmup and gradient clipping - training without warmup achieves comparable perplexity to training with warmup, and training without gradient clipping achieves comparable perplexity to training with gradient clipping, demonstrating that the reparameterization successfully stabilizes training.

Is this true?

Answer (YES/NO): NO